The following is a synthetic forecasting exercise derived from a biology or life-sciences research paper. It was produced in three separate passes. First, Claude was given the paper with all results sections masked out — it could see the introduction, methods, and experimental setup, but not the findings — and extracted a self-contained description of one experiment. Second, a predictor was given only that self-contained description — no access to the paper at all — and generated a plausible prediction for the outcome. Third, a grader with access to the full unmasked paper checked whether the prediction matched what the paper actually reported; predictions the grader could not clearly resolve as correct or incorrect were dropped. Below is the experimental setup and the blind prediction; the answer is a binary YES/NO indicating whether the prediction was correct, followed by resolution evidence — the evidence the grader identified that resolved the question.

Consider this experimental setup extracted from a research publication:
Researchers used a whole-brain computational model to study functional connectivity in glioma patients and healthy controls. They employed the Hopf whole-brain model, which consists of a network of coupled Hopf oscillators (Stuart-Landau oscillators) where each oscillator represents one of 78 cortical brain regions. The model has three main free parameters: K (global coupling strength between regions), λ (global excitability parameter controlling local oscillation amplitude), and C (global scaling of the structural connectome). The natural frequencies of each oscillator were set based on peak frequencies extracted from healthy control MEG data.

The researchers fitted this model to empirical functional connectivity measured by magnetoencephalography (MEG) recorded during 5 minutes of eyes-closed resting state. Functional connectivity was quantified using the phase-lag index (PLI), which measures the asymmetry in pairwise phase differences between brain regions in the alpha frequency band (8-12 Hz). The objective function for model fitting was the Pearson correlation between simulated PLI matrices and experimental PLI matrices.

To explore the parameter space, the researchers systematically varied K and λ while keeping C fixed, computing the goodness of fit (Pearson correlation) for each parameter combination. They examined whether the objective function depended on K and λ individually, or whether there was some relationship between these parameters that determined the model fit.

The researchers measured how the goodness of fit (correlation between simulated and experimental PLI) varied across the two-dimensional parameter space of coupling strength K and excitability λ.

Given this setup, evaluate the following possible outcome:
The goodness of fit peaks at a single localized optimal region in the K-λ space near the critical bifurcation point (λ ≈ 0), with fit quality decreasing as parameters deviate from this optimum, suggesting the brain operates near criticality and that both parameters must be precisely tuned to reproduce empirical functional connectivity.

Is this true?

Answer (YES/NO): NO